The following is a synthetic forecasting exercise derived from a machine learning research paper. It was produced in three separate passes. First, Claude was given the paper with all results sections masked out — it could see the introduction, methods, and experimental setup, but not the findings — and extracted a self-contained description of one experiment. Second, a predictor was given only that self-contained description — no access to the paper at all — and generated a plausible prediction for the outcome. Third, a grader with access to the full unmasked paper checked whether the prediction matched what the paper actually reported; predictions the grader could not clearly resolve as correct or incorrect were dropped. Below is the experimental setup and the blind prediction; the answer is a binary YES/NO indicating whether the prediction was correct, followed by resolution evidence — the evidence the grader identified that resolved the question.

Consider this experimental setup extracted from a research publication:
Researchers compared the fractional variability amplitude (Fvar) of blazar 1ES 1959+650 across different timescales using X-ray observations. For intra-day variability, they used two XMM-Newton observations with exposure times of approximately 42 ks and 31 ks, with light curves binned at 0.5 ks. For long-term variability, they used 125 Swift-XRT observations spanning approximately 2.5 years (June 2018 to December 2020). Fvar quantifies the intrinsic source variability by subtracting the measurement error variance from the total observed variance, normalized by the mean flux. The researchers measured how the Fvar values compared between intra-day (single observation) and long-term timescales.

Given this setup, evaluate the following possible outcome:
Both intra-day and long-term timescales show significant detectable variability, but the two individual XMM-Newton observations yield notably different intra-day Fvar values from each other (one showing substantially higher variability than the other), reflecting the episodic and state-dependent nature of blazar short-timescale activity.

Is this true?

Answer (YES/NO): YES